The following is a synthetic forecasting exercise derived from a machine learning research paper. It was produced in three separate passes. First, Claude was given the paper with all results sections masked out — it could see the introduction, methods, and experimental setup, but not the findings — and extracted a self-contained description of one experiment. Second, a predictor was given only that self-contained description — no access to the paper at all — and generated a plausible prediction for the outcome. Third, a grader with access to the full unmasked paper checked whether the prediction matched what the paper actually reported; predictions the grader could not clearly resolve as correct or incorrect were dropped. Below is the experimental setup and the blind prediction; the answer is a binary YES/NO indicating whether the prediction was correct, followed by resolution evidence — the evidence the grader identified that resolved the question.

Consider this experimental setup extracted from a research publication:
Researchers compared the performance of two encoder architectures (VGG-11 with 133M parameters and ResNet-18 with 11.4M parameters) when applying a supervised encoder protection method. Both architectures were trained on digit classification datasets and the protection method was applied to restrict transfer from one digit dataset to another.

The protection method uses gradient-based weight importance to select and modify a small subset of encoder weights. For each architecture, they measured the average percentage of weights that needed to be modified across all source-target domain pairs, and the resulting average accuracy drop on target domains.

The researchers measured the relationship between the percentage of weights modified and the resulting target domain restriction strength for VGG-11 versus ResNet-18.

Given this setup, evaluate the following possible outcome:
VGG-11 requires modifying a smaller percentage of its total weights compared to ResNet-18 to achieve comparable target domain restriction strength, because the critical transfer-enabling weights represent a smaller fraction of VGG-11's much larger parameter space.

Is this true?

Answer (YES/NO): NO